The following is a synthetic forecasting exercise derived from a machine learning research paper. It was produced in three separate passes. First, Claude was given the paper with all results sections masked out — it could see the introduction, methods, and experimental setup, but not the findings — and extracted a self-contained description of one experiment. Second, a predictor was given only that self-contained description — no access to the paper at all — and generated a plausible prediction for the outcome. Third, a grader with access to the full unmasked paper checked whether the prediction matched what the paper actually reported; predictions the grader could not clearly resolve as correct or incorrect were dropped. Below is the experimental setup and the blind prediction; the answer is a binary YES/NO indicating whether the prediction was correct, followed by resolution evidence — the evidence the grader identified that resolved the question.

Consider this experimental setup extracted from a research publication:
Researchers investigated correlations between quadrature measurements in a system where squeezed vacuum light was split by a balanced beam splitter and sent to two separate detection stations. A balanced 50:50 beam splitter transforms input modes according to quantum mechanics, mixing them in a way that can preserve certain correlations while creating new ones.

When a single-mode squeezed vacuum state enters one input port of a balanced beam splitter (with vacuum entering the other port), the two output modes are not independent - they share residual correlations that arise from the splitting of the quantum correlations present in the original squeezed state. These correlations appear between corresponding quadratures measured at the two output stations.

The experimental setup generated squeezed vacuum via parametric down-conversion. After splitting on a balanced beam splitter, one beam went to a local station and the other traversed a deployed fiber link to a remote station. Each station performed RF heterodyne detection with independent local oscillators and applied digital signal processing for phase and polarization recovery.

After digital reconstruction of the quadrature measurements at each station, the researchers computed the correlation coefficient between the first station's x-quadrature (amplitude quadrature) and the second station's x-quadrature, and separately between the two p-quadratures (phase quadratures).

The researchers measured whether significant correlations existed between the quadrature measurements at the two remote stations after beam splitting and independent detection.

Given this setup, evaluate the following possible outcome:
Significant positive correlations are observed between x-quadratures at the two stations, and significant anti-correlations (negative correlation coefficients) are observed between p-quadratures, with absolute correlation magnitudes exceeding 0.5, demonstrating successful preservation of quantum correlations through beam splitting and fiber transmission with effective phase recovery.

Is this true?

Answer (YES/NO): NO